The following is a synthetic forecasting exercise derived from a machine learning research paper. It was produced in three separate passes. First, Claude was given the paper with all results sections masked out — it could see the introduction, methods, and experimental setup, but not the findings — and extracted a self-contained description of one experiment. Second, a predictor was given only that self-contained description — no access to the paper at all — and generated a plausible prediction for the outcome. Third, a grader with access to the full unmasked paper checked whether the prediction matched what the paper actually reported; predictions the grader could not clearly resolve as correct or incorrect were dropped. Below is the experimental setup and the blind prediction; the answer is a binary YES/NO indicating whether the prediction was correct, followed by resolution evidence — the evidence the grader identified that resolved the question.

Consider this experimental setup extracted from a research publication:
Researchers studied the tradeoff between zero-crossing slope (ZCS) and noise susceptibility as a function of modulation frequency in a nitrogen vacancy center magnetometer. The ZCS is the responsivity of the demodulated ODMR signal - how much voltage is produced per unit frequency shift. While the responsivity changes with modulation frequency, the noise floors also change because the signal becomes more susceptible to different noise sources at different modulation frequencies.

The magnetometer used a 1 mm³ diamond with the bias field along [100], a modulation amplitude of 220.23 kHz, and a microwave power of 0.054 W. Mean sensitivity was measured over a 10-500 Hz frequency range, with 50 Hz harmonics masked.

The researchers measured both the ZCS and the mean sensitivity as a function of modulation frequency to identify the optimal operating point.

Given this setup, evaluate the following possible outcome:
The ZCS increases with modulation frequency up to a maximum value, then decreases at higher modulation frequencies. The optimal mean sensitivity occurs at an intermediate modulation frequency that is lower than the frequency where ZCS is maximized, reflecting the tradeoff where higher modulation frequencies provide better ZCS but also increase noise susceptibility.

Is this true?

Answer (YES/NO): NO